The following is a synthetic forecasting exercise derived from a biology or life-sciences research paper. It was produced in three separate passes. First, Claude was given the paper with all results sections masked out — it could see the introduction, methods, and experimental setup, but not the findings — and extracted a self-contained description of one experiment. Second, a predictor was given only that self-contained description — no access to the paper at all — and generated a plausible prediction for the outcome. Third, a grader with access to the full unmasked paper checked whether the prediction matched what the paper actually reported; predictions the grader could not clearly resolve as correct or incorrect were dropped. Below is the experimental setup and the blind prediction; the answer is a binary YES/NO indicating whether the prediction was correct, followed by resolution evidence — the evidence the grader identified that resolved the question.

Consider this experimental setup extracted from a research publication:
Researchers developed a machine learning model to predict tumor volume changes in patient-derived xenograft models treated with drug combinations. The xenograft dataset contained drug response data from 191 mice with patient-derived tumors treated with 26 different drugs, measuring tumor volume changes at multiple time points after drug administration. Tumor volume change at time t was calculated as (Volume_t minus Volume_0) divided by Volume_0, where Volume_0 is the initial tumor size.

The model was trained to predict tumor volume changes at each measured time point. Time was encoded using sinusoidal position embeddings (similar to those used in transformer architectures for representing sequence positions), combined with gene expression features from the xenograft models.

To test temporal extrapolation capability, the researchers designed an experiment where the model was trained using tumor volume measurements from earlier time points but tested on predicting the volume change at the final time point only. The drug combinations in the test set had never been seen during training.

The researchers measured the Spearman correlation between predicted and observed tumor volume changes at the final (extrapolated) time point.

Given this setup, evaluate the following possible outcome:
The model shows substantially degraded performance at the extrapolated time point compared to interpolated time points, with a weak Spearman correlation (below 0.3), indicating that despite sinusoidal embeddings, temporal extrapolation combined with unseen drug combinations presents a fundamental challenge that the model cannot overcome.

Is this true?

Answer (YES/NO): NO